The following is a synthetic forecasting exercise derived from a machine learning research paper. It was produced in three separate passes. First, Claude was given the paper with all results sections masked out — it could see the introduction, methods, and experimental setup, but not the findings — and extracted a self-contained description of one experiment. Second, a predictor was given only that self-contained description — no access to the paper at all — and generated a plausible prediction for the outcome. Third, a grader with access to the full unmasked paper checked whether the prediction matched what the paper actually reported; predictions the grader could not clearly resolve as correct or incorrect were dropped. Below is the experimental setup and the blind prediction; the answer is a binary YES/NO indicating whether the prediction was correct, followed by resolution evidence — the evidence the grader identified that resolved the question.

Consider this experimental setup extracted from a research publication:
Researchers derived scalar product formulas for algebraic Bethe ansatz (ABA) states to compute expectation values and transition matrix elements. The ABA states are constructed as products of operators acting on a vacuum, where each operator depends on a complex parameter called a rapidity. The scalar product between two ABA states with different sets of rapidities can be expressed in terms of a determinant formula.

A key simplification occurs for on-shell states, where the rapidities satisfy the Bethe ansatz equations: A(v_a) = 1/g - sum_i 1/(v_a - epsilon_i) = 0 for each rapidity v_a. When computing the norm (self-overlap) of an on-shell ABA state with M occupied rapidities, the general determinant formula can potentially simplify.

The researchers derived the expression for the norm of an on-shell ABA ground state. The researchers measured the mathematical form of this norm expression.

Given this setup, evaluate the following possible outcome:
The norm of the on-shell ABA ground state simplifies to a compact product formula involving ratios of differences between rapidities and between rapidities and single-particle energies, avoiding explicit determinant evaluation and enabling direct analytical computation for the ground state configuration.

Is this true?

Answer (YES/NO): NO